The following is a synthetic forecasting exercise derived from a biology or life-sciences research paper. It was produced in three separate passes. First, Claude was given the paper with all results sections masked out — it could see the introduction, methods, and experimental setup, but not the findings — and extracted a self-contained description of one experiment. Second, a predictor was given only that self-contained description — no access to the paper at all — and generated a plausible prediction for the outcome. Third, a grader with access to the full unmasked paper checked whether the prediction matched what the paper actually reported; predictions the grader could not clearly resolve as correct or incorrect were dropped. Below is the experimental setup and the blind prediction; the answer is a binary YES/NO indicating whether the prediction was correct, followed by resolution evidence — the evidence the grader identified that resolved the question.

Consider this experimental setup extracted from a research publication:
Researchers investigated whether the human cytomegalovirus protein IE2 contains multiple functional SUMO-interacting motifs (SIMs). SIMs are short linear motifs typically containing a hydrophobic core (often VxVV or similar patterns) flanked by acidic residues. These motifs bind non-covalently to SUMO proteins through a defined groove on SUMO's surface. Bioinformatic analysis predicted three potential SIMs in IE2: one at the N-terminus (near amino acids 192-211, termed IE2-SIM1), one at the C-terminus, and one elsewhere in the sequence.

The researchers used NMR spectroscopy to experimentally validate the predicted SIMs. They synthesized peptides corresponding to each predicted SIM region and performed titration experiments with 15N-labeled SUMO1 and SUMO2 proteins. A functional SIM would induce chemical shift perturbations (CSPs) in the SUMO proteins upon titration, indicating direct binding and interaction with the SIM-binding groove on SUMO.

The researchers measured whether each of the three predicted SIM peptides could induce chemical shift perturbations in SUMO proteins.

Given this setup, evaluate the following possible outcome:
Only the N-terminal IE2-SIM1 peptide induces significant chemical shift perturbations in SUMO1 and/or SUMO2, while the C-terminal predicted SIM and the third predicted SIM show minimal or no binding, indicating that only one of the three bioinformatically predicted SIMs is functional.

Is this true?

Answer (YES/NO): NO